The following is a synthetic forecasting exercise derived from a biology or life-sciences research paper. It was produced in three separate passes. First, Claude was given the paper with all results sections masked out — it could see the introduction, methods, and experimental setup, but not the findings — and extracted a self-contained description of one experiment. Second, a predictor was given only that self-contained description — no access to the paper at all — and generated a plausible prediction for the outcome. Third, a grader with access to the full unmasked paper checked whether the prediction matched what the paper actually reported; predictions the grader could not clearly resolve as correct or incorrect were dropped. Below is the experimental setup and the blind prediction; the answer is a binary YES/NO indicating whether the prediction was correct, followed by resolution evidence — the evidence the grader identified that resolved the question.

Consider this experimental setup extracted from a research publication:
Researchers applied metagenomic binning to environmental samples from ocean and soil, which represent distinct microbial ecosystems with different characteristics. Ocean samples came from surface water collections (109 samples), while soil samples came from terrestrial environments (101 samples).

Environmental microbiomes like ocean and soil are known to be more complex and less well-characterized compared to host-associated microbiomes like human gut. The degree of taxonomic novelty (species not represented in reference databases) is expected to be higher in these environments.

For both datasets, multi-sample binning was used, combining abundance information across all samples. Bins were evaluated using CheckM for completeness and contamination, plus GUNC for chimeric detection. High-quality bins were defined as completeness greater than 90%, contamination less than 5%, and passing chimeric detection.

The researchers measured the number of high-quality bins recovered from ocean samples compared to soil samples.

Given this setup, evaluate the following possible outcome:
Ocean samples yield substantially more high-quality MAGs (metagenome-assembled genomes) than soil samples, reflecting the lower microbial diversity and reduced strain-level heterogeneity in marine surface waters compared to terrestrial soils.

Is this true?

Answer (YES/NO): YES